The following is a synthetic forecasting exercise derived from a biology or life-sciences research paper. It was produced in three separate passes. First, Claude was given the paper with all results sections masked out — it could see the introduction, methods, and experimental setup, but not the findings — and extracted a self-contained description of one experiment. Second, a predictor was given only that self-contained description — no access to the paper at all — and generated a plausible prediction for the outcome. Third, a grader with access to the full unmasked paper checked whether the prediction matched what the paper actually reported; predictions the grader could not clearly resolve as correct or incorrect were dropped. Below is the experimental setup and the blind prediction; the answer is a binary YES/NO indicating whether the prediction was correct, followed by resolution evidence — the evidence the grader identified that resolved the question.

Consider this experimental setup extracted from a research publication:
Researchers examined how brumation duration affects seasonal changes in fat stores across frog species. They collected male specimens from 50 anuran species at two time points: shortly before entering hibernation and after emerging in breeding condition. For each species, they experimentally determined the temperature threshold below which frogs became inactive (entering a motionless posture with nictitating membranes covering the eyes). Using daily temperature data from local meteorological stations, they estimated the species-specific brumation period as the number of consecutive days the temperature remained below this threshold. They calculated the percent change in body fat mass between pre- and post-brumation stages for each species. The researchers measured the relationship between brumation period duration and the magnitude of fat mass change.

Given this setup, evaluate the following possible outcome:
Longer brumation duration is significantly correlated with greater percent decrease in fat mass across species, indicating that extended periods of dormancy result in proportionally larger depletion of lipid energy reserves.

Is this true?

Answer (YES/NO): YES